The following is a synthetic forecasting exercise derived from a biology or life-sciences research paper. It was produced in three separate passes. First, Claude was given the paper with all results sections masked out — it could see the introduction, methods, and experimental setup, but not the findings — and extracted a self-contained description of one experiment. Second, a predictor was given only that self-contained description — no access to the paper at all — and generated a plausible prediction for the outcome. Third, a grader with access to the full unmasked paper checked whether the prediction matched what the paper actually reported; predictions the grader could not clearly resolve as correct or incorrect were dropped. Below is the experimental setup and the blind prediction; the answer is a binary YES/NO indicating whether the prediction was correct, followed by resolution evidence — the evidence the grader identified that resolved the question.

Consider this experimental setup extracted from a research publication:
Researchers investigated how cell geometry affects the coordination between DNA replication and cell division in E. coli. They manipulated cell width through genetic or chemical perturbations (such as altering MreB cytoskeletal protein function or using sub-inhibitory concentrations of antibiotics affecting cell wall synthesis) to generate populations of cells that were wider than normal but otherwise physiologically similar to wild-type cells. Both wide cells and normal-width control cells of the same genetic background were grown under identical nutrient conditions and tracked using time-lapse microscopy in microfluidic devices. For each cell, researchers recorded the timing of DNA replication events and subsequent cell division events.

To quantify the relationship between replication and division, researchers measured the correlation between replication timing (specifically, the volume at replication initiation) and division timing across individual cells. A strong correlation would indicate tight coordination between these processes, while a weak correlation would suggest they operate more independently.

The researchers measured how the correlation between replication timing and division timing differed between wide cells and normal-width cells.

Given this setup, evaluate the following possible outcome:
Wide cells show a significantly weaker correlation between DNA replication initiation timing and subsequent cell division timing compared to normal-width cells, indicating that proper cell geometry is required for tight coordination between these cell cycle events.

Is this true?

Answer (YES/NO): YES